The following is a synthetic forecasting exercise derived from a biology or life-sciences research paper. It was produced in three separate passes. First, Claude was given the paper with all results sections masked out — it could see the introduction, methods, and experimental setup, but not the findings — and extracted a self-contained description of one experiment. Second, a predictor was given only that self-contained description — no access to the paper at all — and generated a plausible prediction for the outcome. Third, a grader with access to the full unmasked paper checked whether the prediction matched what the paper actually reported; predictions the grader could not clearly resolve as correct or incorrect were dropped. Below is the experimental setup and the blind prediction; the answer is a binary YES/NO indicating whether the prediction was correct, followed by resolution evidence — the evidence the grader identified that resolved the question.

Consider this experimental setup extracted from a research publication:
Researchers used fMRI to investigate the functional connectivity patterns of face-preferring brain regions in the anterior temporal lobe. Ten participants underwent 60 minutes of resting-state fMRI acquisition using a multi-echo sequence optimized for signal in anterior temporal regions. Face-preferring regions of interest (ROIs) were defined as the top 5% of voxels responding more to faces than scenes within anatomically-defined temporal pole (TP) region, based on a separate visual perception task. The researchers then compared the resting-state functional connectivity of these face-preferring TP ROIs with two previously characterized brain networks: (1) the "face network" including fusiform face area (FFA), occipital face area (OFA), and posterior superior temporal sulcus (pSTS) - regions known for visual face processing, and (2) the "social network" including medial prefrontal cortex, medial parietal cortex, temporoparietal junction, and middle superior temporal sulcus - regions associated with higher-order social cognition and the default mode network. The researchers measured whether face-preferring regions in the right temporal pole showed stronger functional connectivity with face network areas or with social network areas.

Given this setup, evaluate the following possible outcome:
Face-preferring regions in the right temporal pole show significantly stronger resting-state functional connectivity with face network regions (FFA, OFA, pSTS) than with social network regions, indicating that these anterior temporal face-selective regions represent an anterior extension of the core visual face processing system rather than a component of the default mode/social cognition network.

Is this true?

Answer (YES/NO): NO